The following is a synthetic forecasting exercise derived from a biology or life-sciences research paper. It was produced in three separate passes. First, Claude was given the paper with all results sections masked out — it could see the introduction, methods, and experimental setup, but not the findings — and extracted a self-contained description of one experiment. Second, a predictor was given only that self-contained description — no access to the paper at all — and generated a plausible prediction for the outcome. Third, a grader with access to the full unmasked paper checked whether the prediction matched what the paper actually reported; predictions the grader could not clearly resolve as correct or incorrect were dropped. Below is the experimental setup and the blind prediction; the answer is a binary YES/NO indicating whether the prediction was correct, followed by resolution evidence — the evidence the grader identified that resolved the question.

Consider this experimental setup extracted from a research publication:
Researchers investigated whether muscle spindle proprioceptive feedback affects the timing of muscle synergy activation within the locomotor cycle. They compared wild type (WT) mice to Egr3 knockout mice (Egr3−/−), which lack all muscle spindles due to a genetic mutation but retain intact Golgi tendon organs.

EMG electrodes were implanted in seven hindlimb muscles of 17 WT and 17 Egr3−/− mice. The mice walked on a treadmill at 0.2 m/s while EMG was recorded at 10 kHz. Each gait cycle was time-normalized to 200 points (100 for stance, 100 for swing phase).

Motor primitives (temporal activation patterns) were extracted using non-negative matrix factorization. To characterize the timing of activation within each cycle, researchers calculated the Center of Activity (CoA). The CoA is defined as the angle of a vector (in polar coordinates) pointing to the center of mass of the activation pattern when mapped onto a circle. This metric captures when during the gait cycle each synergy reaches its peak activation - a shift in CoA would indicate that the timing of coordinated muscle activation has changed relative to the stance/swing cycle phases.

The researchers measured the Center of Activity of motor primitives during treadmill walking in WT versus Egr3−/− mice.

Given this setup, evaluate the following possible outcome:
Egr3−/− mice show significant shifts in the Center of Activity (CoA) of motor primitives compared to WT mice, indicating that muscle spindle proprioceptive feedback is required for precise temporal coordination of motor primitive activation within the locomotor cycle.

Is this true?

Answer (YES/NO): YES